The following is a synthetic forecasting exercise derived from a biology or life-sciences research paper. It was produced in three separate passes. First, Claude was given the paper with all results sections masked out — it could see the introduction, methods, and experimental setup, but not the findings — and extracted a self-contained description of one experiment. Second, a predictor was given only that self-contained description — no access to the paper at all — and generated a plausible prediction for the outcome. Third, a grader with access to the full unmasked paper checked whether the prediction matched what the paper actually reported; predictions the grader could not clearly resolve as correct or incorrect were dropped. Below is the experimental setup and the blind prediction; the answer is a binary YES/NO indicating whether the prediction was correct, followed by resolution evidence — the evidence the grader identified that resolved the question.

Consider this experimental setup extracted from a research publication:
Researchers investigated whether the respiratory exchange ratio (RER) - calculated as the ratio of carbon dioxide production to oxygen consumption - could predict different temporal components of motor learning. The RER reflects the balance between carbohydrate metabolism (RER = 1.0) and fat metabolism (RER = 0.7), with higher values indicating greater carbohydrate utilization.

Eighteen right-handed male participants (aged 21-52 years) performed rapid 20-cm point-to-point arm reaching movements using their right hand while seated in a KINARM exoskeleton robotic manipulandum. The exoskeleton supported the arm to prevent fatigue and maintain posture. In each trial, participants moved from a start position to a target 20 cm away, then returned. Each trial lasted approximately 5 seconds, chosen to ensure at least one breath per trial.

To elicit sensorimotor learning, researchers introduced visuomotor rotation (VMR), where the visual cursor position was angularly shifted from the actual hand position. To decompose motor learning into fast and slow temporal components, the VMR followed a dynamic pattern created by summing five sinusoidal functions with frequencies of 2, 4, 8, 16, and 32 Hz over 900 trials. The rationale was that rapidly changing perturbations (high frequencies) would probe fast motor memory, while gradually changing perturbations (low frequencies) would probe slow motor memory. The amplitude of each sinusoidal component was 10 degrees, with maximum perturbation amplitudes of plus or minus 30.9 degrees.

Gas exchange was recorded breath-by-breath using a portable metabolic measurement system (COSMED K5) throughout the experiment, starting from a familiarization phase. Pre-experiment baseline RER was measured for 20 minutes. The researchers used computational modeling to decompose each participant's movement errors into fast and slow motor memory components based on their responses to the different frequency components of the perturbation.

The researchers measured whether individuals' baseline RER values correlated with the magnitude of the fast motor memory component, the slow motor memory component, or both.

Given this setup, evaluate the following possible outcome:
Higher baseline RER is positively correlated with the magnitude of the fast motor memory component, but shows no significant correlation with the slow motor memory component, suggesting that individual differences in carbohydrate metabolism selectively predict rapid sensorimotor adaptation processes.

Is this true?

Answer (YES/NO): NO